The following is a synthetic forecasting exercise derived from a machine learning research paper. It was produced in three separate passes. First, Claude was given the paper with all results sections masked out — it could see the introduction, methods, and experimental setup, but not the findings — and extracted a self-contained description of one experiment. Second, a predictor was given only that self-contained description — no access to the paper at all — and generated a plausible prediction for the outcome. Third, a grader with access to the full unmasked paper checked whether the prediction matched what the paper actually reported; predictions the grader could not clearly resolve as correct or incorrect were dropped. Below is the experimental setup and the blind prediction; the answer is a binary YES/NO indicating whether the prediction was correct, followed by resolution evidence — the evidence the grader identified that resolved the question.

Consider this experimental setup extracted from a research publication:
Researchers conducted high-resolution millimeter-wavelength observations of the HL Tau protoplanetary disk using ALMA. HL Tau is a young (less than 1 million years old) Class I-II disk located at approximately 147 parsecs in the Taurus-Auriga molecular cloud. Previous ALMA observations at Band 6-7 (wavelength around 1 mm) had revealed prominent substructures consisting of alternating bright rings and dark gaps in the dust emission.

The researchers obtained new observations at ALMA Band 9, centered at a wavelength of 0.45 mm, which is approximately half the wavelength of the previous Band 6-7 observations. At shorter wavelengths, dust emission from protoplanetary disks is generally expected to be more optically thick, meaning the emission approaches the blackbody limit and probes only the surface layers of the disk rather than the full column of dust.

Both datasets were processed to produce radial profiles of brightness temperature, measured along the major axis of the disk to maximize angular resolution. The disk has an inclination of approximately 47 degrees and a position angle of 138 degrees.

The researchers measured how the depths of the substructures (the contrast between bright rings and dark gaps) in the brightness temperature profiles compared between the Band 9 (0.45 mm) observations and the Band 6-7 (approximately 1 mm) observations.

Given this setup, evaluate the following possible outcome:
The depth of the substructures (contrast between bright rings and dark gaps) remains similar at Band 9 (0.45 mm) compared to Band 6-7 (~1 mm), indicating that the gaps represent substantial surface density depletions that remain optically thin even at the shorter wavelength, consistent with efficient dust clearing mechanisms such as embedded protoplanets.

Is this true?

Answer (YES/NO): NO